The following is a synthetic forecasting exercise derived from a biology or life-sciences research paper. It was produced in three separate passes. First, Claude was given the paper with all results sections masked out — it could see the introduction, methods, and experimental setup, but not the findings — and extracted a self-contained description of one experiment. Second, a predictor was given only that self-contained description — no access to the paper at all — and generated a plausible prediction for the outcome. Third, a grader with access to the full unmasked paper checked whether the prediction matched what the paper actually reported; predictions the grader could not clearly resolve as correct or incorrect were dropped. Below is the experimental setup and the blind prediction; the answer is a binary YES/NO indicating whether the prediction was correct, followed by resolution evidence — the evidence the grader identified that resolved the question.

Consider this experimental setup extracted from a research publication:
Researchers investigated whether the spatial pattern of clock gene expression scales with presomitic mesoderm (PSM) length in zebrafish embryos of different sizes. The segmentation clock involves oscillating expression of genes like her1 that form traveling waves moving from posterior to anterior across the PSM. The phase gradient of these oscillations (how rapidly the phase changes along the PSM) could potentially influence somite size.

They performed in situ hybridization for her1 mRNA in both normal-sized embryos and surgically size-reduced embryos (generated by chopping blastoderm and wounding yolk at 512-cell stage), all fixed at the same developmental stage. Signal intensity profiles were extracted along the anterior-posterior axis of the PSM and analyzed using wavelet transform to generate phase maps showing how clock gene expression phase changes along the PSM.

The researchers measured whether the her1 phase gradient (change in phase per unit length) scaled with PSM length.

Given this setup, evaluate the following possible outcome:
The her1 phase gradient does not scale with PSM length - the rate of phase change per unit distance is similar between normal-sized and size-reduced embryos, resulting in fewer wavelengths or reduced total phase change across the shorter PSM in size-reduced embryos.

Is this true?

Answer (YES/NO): NO